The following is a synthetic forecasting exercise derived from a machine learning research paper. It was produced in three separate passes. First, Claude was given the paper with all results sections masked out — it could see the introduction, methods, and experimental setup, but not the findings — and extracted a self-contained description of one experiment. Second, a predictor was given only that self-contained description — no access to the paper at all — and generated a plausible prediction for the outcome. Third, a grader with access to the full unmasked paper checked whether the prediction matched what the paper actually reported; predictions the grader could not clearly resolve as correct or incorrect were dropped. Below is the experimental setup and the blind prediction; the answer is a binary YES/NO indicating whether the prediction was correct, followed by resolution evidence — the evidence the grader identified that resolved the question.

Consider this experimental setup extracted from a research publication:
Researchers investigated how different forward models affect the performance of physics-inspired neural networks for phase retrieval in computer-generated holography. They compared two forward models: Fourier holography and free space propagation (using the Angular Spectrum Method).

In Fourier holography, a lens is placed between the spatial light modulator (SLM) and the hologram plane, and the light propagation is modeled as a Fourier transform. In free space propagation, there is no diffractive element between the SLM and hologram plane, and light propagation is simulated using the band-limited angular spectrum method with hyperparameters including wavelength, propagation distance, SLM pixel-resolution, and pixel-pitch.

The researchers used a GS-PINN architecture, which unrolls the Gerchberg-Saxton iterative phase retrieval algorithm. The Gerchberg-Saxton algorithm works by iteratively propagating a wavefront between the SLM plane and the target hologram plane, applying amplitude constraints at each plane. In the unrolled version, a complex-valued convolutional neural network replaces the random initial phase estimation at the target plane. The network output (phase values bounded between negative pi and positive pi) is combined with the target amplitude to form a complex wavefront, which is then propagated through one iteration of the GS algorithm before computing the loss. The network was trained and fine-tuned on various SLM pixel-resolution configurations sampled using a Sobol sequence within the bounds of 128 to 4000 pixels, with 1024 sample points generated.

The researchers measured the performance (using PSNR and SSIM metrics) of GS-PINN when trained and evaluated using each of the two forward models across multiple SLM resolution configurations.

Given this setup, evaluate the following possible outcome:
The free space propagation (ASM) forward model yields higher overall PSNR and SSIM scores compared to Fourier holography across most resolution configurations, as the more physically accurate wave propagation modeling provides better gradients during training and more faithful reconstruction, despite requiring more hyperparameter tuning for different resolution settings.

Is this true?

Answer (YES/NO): YES